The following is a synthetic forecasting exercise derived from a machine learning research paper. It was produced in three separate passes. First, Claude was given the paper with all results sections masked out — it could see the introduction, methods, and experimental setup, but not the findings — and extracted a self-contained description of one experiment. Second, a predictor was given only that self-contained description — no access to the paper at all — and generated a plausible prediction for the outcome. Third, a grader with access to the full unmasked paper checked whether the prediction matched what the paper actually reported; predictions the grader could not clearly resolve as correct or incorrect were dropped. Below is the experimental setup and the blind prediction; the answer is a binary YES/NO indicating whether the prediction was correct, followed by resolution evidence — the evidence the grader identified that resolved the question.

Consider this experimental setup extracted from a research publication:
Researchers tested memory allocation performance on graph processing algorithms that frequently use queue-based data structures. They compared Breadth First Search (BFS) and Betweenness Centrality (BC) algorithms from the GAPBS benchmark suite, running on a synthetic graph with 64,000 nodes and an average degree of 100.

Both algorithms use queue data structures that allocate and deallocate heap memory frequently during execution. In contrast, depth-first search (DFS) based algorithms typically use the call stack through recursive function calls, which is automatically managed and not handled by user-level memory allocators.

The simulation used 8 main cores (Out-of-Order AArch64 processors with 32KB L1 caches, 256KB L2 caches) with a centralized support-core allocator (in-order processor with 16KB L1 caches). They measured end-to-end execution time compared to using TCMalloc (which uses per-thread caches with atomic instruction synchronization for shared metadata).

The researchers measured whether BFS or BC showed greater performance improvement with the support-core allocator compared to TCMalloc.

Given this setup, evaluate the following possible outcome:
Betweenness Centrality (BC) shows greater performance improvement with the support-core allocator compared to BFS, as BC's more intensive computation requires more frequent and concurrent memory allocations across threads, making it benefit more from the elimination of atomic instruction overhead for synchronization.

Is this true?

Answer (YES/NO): NO